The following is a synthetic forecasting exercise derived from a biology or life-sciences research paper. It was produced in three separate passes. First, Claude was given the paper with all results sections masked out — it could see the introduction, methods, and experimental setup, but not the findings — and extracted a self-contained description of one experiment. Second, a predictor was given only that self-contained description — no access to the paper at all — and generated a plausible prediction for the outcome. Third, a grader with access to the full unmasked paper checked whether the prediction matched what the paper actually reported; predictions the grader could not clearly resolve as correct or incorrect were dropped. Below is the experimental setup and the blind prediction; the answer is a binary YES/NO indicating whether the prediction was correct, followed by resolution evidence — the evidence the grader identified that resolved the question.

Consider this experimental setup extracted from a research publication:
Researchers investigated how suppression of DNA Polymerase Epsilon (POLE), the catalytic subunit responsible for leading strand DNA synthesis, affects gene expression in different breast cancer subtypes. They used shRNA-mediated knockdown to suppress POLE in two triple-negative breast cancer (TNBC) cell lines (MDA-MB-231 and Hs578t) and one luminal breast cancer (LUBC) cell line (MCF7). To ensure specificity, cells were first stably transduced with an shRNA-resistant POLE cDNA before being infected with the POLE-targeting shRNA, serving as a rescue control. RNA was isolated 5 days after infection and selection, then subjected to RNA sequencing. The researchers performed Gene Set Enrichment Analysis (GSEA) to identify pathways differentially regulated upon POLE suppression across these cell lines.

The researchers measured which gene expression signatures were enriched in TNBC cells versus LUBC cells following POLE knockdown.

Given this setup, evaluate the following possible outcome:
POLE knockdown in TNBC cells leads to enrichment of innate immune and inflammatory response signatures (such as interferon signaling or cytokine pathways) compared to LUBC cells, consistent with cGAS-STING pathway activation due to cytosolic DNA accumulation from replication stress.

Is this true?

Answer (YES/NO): NO